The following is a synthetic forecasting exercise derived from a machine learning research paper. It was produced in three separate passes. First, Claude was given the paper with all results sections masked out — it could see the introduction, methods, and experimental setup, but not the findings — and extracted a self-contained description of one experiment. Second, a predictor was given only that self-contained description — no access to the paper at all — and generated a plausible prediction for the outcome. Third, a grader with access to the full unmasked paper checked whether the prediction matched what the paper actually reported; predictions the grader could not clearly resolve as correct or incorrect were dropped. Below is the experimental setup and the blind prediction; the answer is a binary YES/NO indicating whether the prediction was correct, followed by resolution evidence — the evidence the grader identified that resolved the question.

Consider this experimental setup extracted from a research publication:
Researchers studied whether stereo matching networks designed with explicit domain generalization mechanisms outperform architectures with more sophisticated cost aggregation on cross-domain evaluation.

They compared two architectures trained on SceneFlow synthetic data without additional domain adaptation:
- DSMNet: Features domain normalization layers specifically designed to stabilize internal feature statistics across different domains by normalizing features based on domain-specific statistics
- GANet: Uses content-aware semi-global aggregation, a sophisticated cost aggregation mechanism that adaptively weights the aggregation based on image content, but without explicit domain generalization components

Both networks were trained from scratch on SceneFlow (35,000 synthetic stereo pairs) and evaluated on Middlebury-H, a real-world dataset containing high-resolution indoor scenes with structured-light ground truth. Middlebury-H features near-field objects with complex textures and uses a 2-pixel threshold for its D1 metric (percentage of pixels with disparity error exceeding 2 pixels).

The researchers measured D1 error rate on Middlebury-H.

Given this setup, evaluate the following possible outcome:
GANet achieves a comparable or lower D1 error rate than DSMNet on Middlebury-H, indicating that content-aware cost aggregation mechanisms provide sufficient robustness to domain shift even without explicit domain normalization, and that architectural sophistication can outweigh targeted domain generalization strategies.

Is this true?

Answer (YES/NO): NO